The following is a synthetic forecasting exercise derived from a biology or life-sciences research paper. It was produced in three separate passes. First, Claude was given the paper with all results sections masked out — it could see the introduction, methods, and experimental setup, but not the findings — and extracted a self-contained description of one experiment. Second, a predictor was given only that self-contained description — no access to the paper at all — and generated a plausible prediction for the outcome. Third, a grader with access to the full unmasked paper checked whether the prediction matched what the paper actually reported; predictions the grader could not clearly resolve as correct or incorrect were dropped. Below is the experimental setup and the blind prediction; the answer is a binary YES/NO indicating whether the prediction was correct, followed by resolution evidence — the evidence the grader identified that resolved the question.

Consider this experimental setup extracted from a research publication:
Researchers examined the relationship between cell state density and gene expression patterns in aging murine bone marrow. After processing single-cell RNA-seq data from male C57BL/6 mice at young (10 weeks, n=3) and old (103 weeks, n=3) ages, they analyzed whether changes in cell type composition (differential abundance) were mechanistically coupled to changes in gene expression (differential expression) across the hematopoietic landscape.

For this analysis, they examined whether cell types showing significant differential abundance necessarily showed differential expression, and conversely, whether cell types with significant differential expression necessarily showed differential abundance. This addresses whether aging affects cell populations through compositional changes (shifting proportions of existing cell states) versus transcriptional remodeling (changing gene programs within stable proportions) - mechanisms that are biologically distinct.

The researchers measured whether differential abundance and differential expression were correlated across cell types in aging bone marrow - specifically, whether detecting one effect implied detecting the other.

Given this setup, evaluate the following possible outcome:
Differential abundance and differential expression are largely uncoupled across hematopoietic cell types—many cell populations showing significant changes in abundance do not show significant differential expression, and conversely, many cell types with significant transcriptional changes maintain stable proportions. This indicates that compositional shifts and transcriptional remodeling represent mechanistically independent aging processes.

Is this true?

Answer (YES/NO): NO